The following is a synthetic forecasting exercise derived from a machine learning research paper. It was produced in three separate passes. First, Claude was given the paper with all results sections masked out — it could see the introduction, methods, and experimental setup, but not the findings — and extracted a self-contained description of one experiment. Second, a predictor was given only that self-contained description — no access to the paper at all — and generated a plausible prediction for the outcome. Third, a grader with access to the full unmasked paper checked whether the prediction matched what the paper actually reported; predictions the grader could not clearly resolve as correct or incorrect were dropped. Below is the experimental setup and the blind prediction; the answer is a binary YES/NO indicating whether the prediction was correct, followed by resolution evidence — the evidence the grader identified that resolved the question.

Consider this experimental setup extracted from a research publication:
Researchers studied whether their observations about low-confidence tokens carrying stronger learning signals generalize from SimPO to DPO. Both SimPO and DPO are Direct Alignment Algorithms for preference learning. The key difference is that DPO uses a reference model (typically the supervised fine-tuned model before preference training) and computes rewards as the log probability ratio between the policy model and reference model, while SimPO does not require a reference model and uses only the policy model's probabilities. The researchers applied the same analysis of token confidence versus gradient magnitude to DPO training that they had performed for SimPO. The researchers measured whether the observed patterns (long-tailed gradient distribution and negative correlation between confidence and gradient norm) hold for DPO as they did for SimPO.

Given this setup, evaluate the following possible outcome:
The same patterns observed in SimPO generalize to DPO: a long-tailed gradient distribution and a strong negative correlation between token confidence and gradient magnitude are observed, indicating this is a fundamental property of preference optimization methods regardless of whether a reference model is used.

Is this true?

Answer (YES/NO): YES